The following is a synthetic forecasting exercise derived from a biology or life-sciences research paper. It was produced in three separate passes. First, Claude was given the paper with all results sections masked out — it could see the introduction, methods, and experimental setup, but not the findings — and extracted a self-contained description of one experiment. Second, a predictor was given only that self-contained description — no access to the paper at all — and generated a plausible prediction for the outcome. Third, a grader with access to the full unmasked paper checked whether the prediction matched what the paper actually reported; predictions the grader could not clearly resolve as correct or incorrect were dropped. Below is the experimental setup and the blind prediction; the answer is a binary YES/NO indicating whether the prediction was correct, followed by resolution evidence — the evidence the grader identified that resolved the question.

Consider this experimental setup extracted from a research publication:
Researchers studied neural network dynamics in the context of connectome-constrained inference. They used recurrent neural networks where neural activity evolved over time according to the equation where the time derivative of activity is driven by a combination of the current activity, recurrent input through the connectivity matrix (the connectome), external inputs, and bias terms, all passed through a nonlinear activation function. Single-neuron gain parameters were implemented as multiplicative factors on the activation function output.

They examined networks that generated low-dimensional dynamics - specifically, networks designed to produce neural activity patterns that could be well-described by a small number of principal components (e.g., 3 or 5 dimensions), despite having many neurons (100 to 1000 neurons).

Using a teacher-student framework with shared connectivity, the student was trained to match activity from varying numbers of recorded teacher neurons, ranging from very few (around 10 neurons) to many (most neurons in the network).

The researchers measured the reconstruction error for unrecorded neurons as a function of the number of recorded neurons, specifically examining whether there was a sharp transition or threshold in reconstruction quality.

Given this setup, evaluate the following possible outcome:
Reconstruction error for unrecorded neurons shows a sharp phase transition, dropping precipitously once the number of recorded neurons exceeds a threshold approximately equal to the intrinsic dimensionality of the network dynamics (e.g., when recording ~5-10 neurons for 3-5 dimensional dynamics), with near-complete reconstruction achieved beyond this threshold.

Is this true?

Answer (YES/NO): YES